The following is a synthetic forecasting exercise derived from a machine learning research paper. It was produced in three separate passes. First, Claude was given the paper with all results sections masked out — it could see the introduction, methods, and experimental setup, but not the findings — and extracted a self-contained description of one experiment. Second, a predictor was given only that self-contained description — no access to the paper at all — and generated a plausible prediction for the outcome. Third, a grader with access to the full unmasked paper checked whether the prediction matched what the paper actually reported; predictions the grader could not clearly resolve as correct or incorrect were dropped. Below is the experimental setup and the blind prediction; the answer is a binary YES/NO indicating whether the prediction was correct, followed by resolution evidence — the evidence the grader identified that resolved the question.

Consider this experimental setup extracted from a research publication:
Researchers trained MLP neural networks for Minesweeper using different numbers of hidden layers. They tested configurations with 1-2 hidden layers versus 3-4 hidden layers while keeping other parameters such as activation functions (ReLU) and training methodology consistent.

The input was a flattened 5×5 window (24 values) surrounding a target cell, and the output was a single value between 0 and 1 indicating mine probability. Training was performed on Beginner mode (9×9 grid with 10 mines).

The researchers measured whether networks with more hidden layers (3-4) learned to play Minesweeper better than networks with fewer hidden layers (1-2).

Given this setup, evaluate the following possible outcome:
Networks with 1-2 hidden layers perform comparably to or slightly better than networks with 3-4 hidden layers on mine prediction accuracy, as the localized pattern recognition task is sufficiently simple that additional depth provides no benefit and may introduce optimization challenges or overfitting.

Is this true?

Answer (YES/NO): NO